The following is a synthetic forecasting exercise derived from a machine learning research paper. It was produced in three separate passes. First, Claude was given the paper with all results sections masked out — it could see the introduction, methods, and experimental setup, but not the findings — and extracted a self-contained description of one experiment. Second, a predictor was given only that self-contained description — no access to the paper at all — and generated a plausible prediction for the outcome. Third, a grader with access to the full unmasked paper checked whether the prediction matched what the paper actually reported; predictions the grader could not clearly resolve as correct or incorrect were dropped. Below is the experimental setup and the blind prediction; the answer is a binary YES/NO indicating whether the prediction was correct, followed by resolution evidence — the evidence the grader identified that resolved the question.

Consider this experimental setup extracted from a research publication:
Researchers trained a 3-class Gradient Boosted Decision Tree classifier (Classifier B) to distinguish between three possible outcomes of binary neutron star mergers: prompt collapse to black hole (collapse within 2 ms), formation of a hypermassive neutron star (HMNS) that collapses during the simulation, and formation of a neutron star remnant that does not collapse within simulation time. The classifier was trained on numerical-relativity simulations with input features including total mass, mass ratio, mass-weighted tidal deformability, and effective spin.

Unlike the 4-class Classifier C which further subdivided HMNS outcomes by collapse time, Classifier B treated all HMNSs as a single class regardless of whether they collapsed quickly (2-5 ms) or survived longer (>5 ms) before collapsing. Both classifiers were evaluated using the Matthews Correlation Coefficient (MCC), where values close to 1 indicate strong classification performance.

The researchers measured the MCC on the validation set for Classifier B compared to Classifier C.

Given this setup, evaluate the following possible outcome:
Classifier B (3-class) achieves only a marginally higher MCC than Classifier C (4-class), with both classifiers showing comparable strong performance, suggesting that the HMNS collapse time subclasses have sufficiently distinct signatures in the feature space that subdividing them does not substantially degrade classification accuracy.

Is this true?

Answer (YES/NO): NO